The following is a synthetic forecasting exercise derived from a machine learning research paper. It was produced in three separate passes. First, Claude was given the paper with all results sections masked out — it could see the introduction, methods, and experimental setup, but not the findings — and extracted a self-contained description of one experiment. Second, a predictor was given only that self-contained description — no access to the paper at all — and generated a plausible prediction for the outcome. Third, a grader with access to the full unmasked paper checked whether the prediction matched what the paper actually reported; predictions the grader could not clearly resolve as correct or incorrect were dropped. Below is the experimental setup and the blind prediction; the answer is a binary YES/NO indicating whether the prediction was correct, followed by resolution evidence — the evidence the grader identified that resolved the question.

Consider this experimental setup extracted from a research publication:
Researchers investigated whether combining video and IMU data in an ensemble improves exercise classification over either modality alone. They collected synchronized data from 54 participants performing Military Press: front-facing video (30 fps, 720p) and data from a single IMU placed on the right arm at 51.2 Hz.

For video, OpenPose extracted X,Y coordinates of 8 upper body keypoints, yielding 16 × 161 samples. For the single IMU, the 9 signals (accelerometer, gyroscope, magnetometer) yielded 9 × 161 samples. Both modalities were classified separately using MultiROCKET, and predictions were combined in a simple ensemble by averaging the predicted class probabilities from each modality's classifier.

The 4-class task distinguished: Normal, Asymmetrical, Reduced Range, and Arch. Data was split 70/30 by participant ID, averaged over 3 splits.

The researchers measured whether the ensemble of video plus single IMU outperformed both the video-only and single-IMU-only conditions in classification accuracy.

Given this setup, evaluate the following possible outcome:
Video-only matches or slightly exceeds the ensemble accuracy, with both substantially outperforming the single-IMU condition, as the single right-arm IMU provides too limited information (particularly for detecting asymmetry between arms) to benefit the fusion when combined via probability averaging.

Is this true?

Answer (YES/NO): NO